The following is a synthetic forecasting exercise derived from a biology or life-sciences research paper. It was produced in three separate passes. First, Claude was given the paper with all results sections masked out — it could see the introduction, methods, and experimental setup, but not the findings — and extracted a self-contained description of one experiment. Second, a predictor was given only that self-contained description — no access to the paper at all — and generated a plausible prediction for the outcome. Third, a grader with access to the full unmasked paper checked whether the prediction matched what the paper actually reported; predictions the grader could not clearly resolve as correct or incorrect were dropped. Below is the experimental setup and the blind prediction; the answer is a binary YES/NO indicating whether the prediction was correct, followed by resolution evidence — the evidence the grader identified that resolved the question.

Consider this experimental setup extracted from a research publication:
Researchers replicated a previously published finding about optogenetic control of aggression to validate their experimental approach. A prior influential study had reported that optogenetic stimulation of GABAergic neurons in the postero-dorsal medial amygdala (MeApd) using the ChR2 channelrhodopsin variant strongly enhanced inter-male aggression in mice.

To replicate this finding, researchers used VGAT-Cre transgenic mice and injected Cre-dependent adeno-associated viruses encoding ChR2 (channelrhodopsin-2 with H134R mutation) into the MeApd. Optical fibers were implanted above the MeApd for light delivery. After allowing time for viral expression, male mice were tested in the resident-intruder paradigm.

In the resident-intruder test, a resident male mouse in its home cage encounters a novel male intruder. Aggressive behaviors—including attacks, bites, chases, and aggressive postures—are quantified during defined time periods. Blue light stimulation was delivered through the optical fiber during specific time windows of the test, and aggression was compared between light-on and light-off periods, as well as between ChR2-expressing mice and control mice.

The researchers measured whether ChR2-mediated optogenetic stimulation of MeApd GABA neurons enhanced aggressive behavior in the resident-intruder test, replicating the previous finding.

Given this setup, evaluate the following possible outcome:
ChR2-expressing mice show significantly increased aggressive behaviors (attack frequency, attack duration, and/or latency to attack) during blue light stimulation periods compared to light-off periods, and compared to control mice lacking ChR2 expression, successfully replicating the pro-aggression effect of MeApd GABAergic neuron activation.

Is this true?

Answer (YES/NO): YES